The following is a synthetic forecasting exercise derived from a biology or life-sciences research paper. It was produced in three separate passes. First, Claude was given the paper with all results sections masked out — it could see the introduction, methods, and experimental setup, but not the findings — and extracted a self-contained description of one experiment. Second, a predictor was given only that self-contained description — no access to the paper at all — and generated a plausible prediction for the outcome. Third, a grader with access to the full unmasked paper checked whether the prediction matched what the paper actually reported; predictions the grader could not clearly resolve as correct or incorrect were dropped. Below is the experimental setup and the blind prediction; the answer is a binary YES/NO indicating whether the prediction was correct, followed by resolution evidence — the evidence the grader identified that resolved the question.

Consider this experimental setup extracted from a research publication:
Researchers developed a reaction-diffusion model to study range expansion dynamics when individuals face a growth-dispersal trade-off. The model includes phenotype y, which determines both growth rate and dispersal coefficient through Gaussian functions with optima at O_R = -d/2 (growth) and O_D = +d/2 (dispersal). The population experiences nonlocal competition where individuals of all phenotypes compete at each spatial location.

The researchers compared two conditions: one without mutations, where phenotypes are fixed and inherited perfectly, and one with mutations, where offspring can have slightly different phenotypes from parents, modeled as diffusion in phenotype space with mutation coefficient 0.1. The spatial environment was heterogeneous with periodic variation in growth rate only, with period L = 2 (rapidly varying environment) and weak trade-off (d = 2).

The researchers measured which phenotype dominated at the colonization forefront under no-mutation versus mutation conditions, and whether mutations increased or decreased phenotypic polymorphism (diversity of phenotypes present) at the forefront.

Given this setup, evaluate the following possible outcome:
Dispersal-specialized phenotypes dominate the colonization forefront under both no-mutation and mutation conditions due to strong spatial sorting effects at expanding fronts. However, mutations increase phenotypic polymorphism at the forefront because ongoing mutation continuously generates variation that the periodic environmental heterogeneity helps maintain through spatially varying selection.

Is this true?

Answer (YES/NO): NO